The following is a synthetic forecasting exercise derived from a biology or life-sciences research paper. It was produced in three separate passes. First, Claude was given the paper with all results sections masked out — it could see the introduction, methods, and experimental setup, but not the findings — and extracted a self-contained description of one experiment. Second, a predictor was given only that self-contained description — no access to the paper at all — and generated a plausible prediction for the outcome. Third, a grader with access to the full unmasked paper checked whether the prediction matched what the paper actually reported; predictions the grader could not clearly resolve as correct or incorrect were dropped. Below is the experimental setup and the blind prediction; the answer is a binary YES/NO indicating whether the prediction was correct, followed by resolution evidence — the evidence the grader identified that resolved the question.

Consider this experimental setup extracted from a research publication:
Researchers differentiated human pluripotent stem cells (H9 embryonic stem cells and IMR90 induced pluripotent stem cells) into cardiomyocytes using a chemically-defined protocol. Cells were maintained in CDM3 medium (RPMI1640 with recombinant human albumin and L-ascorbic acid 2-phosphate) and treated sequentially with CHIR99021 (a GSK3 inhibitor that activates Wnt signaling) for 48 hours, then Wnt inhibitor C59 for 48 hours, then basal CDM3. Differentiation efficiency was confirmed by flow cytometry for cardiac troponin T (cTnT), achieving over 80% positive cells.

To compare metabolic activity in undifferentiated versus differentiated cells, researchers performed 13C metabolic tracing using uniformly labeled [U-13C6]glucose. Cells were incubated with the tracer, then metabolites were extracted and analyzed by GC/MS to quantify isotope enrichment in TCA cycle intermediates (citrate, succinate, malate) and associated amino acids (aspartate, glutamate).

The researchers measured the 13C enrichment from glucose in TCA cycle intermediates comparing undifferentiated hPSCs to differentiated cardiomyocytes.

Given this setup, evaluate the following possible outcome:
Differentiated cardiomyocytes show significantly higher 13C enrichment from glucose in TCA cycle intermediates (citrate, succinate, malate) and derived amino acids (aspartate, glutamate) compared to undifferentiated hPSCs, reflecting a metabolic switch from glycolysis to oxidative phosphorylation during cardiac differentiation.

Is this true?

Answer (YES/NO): YES